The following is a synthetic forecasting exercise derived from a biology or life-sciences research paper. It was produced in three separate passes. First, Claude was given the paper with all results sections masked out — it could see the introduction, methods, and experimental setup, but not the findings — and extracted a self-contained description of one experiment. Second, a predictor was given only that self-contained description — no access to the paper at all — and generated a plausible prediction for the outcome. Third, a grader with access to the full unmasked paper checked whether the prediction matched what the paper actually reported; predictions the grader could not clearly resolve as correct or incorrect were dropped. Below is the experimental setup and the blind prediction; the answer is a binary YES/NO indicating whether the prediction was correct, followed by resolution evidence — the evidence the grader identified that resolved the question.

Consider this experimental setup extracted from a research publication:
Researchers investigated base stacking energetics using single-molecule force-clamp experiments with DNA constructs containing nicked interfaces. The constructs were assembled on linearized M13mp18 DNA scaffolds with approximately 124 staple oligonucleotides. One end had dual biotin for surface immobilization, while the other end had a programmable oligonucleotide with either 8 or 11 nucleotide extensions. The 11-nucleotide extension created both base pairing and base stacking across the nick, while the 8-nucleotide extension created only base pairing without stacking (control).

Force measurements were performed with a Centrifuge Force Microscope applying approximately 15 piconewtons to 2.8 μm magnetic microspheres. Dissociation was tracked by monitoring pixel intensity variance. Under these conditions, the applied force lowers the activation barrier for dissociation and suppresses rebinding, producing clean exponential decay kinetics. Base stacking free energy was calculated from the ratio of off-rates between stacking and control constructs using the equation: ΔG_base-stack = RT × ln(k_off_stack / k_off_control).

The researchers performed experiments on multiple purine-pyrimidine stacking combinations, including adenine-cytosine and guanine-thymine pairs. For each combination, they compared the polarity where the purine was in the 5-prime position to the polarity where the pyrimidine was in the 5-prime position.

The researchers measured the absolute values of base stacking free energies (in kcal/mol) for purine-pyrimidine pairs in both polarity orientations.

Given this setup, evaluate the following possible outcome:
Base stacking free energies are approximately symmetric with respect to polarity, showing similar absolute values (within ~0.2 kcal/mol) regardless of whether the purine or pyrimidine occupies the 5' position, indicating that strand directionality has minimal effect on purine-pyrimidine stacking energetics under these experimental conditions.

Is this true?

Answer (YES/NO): NO